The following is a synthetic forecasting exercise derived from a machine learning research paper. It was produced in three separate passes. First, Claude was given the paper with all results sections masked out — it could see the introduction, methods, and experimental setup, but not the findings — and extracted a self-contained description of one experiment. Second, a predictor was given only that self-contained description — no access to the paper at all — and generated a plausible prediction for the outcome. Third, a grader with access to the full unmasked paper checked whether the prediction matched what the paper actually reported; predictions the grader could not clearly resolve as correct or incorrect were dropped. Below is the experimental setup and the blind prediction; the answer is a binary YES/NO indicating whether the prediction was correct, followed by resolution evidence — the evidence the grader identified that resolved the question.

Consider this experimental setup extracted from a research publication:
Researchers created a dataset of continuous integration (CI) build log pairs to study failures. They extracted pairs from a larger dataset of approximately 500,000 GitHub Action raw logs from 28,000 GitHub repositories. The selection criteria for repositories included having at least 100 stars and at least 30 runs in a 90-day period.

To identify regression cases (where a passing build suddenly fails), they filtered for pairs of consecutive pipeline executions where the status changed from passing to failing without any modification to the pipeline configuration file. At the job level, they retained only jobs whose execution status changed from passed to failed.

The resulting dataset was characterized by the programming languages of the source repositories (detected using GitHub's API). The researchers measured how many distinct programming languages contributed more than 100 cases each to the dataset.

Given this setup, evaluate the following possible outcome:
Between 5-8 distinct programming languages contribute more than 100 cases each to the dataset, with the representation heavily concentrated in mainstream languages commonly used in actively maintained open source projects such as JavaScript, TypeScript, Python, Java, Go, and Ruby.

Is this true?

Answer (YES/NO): NO